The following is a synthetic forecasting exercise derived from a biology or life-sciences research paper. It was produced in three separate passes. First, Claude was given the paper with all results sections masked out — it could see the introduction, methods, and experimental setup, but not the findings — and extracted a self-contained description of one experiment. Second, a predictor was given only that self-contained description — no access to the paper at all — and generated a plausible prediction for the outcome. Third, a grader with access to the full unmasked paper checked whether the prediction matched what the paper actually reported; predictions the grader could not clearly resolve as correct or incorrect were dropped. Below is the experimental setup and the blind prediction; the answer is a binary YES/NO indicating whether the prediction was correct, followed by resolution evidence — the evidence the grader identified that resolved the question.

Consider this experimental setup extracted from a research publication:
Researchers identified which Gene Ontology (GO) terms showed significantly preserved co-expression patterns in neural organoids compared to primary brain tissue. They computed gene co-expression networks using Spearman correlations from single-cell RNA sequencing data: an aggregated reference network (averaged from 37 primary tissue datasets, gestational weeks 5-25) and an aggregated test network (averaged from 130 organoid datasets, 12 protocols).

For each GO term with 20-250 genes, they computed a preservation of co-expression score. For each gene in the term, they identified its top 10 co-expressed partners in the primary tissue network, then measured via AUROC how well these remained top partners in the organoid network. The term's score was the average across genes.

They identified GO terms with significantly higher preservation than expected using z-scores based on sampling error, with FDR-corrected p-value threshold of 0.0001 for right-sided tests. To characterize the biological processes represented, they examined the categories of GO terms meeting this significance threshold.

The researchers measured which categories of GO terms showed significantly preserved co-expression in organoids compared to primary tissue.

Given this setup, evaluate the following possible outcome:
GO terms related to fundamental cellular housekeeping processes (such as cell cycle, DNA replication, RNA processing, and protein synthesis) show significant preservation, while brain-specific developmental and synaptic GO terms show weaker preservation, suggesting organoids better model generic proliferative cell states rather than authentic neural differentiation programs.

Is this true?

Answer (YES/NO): NO